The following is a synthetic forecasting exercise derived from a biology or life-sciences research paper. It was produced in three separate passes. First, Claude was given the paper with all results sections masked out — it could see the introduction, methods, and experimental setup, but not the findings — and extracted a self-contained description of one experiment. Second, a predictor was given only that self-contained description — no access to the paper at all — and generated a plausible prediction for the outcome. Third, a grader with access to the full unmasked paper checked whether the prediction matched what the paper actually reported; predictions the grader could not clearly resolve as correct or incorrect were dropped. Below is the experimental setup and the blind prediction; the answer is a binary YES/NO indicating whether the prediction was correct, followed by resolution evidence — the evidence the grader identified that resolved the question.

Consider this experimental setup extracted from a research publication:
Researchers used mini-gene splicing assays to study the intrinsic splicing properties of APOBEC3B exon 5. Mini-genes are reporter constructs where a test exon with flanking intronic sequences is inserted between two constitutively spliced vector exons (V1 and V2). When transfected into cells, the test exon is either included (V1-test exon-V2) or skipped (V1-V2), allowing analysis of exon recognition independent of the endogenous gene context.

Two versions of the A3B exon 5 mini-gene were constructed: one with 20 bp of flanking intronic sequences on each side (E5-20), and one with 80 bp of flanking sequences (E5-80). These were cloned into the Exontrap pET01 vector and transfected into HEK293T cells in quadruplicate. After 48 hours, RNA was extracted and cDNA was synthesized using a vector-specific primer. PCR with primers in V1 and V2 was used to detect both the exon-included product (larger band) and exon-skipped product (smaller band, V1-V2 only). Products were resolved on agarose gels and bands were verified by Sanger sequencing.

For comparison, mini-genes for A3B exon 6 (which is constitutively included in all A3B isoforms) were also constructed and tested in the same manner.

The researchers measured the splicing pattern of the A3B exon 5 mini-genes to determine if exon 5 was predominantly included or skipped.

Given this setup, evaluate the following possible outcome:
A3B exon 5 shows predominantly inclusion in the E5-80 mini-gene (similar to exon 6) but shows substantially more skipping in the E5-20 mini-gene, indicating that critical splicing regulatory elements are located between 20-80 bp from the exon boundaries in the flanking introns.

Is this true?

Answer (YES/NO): NO